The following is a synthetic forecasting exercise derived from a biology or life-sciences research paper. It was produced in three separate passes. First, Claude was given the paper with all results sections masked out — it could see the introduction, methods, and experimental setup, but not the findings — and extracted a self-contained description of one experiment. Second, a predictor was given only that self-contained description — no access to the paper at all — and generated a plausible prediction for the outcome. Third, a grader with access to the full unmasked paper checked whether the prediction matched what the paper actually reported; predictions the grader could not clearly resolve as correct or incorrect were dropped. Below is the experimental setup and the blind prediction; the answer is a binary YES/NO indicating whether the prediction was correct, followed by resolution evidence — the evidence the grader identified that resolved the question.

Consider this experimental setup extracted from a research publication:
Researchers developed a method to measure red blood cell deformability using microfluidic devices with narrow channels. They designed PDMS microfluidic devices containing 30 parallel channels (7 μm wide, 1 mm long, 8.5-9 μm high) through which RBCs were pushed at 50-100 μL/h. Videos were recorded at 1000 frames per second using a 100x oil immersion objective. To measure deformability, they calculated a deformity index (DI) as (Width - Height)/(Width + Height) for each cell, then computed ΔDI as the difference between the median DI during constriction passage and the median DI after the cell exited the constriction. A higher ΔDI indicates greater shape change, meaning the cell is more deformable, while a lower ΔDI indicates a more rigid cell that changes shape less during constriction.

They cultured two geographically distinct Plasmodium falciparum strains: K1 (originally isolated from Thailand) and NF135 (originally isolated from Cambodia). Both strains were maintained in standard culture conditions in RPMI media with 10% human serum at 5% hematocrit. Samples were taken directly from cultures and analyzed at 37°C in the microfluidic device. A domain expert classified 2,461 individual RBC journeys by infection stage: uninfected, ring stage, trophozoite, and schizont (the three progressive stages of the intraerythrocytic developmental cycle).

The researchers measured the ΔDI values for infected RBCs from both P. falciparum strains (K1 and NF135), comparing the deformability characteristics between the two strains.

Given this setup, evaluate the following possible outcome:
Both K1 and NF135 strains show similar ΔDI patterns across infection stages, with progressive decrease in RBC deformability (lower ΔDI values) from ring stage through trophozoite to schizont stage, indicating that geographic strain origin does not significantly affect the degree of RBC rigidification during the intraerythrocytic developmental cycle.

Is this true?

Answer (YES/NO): NO